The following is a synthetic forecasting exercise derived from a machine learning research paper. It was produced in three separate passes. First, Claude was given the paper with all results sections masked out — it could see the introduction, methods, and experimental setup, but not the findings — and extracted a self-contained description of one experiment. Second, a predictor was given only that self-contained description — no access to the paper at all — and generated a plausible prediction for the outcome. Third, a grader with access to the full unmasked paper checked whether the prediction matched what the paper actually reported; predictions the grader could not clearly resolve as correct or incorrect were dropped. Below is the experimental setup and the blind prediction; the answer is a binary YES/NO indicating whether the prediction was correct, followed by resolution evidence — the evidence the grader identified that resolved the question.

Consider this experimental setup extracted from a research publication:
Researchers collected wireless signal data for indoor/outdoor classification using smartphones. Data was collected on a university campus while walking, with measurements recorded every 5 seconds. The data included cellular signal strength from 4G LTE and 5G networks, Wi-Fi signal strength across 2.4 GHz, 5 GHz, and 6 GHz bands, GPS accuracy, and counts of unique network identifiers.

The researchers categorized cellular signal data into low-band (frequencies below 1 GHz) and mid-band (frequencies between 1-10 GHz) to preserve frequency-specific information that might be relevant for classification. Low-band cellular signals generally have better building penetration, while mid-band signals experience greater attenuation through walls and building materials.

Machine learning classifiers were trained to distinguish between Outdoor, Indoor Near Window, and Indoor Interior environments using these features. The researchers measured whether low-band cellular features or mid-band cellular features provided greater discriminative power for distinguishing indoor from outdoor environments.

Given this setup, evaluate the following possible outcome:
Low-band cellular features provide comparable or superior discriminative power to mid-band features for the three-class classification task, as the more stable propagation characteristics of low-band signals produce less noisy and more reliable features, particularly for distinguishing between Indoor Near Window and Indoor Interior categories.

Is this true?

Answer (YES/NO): NO